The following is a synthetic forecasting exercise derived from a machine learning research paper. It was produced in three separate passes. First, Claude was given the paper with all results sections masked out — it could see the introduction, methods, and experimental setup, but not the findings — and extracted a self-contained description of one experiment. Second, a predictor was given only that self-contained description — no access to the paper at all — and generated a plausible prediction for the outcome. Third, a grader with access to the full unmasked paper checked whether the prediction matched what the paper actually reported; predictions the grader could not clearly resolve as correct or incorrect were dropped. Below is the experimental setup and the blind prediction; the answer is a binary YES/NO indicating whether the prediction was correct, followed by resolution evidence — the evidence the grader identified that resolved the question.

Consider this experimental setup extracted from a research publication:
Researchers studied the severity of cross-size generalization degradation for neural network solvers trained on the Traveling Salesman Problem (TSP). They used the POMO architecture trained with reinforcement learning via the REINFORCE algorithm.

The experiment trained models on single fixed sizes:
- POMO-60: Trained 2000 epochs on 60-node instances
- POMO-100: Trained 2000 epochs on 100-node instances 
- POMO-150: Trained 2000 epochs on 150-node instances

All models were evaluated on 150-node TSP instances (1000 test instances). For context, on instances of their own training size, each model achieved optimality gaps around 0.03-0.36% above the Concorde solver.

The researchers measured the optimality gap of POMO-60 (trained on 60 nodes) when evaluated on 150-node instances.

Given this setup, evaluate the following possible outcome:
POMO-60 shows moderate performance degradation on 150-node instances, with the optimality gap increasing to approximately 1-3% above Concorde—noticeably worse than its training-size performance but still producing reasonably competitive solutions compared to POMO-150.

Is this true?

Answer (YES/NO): NO